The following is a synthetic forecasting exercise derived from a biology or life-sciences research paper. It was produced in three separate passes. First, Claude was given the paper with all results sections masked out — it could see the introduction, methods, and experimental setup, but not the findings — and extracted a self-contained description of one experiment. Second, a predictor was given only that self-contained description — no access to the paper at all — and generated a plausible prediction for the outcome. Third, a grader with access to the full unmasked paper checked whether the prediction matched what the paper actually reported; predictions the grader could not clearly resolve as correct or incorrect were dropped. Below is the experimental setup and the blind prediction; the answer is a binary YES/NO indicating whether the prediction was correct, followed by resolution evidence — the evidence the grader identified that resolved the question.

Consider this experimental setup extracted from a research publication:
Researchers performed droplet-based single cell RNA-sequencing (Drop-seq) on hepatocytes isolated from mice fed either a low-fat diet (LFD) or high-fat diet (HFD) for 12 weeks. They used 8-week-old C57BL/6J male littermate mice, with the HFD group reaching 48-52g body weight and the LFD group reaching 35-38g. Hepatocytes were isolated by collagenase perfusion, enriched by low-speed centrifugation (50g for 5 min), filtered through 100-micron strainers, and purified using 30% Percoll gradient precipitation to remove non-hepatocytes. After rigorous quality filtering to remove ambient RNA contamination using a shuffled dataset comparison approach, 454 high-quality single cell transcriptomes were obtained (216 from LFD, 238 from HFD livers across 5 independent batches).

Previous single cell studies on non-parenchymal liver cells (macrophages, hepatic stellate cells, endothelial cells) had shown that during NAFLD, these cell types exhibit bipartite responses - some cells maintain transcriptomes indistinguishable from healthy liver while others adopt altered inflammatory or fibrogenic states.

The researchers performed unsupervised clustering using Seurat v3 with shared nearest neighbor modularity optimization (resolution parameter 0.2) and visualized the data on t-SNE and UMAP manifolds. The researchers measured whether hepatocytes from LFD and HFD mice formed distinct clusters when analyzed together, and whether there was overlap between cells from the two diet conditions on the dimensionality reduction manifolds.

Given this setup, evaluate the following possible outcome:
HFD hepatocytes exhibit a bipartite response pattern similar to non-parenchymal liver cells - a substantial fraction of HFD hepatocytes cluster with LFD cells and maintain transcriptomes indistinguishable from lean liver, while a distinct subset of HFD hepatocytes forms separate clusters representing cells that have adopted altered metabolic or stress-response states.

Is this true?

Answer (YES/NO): NO